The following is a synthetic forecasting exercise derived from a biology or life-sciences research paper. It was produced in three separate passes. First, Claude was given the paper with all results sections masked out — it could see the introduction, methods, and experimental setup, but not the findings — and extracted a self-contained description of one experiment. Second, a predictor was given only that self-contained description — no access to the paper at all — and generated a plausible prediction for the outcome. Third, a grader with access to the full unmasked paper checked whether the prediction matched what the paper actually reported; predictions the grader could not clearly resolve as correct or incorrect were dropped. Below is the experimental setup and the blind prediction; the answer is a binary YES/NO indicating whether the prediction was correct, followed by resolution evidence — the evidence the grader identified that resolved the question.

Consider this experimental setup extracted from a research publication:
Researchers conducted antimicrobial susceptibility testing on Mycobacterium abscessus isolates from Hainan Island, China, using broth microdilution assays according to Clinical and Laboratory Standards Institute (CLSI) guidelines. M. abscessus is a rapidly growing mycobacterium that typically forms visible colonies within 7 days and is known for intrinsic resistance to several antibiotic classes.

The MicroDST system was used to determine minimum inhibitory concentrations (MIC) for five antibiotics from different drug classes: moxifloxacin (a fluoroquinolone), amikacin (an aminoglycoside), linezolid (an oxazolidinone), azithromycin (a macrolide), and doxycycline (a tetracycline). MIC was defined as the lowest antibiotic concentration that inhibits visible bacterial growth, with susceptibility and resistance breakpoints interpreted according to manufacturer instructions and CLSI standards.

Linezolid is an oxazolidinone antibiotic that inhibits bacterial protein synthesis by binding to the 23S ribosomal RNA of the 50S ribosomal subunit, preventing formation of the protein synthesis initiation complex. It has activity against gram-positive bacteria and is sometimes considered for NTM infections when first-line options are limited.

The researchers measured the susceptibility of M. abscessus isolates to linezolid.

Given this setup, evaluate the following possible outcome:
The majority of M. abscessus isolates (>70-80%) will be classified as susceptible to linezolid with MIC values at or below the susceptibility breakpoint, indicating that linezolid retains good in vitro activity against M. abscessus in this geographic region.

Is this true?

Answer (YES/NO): NO